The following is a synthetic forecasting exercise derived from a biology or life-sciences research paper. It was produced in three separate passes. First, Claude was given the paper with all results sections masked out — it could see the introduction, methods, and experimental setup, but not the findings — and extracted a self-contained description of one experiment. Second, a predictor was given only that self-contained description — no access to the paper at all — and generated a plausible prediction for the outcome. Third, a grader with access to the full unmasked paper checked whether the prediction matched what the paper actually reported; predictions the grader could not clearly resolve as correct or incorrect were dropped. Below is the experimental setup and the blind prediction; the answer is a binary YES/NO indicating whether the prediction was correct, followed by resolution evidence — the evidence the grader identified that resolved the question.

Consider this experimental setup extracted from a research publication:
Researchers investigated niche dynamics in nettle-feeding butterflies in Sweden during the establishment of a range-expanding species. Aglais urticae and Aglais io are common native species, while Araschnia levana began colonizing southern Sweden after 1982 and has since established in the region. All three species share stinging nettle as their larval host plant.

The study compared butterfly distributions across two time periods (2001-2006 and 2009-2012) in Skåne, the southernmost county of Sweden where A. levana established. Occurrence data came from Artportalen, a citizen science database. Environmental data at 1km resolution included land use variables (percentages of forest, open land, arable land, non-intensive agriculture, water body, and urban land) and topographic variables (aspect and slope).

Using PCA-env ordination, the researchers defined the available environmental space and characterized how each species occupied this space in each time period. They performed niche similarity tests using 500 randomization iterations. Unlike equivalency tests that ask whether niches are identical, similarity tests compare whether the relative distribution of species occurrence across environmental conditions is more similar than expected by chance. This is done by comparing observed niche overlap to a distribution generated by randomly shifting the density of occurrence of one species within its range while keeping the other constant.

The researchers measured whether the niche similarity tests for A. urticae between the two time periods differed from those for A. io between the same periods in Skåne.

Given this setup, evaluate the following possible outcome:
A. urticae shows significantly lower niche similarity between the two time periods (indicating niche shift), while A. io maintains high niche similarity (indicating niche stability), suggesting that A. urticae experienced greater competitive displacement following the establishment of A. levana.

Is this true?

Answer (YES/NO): NO